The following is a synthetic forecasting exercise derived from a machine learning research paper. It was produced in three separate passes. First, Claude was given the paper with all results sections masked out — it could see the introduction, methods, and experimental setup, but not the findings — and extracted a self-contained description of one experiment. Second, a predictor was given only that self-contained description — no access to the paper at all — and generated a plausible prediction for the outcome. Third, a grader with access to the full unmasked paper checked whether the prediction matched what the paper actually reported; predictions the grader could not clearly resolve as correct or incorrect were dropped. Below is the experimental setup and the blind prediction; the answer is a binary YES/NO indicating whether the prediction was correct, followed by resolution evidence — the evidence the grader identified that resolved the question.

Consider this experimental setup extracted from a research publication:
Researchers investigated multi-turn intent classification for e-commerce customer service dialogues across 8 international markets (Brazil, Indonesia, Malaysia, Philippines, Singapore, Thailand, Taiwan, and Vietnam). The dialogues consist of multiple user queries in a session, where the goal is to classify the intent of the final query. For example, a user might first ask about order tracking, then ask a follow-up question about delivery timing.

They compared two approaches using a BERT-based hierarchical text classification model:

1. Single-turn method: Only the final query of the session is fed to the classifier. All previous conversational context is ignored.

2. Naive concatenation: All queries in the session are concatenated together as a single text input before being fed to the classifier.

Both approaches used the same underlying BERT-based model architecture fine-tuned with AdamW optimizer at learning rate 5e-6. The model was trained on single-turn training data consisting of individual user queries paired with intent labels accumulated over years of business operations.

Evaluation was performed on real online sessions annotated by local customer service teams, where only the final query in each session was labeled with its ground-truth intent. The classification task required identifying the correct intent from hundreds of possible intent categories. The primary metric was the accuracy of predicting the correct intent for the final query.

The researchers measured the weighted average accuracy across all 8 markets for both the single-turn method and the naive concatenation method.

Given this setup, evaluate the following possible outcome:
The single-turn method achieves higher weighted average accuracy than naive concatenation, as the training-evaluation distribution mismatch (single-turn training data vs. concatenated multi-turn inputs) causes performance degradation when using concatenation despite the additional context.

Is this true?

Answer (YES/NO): NO